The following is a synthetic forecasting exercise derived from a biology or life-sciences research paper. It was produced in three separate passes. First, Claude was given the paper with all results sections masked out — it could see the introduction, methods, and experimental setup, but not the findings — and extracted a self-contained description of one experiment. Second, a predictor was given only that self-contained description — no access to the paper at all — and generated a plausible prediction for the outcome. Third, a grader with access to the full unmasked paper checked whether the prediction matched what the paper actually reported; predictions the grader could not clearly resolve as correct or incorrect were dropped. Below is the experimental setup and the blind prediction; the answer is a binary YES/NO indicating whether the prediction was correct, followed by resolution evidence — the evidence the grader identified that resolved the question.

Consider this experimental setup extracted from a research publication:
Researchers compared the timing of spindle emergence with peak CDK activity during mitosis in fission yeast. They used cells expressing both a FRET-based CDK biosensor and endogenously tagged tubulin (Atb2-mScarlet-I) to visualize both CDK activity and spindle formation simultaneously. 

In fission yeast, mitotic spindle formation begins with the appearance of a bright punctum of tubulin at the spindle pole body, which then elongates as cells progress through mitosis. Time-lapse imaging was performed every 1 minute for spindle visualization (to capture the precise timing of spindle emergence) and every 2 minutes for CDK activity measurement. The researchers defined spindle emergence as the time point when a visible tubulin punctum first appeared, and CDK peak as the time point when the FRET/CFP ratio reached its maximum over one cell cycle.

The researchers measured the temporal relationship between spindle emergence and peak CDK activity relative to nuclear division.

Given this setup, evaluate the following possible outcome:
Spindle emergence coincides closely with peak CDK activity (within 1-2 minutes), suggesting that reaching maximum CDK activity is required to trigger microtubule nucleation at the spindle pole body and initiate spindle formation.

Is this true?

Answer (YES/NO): NO